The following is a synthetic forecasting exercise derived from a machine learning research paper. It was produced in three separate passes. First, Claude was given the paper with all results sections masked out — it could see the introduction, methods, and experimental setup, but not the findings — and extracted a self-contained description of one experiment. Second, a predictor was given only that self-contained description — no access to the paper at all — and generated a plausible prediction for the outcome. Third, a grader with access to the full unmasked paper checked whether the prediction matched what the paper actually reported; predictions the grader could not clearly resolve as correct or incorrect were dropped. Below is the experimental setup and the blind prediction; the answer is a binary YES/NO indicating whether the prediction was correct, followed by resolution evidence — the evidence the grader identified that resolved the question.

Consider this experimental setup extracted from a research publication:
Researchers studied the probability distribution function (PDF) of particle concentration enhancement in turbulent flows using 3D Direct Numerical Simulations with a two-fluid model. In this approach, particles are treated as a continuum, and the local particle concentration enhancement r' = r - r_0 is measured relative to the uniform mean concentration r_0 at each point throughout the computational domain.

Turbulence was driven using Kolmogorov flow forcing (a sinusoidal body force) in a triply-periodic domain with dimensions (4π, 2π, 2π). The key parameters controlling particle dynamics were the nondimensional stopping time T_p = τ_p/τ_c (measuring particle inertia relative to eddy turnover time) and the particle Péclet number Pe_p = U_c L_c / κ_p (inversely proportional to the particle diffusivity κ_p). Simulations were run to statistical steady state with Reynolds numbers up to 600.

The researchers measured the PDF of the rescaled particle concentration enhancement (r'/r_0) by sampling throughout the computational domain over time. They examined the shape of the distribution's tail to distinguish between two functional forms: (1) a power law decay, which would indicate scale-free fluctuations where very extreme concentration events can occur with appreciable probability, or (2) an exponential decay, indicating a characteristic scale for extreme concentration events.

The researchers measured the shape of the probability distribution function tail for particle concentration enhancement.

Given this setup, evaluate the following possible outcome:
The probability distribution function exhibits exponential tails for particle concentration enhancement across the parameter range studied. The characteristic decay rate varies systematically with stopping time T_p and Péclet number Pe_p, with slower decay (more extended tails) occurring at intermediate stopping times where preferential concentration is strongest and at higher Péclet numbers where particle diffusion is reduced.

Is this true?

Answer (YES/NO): NO